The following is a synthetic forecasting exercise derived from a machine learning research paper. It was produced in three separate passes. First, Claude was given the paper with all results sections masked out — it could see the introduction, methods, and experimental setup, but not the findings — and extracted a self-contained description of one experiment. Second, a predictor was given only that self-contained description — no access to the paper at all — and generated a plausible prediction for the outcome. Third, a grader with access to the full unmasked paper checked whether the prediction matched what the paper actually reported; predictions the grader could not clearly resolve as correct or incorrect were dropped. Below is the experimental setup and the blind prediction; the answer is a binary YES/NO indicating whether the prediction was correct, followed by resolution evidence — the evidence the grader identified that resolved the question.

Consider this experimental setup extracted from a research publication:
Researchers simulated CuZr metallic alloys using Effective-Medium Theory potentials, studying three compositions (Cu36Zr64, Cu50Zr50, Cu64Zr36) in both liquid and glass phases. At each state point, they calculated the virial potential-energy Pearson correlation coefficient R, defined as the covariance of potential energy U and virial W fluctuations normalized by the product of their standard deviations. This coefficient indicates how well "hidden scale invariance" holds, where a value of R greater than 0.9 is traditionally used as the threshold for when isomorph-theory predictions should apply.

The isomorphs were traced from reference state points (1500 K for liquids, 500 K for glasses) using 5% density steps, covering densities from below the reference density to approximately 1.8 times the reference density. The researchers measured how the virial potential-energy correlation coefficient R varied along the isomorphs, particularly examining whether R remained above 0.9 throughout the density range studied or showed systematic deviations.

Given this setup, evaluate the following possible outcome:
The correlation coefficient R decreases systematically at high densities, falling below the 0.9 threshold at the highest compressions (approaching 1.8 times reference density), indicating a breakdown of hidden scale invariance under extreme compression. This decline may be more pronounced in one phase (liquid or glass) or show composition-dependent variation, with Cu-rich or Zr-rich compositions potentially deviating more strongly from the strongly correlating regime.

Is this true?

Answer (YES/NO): YES